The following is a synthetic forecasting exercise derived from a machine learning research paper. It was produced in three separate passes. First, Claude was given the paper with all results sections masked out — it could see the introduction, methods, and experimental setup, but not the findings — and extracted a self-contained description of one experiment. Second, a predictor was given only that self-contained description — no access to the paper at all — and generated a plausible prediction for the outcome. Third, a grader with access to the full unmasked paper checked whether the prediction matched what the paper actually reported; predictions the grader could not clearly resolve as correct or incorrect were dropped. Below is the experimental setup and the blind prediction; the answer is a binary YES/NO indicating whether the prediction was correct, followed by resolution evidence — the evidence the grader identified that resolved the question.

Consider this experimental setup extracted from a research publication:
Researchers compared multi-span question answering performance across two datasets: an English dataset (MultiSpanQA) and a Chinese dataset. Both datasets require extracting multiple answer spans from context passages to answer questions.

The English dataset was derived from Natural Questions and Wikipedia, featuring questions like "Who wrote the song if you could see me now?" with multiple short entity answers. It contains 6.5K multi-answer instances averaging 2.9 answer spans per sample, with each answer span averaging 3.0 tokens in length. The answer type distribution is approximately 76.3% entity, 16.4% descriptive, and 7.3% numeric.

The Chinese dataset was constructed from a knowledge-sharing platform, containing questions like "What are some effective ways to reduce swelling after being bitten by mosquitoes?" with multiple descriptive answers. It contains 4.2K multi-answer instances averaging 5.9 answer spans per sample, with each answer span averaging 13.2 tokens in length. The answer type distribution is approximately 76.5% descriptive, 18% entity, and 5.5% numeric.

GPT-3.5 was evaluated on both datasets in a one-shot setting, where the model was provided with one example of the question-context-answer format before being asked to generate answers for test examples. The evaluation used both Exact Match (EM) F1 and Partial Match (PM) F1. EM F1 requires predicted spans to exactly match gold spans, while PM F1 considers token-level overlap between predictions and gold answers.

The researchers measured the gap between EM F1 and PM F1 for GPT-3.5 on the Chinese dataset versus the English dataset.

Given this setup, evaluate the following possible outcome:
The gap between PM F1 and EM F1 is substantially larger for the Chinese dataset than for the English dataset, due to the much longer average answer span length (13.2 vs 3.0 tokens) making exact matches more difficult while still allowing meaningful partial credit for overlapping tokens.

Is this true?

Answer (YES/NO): YES